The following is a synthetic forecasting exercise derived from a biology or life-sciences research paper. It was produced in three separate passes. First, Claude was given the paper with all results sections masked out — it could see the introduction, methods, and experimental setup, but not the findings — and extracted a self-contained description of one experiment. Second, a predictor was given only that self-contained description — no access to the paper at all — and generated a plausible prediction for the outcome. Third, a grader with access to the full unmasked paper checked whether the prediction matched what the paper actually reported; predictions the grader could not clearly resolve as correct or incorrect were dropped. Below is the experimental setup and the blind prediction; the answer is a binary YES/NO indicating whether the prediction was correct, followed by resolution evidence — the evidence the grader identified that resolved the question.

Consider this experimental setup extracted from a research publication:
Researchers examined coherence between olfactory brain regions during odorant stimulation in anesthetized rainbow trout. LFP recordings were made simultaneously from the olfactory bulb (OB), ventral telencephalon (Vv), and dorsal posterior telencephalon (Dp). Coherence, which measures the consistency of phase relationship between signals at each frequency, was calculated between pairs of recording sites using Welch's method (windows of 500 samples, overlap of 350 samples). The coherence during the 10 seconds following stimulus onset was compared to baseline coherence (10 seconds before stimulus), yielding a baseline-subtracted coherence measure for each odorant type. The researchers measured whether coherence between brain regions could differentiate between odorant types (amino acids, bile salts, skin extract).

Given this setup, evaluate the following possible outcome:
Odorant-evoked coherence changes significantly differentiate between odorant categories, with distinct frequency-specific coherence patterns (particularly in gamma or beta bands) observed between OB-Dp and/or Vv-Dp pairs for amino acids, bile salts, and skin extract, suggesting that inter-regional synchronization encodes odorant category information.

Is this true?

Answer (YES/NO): NO